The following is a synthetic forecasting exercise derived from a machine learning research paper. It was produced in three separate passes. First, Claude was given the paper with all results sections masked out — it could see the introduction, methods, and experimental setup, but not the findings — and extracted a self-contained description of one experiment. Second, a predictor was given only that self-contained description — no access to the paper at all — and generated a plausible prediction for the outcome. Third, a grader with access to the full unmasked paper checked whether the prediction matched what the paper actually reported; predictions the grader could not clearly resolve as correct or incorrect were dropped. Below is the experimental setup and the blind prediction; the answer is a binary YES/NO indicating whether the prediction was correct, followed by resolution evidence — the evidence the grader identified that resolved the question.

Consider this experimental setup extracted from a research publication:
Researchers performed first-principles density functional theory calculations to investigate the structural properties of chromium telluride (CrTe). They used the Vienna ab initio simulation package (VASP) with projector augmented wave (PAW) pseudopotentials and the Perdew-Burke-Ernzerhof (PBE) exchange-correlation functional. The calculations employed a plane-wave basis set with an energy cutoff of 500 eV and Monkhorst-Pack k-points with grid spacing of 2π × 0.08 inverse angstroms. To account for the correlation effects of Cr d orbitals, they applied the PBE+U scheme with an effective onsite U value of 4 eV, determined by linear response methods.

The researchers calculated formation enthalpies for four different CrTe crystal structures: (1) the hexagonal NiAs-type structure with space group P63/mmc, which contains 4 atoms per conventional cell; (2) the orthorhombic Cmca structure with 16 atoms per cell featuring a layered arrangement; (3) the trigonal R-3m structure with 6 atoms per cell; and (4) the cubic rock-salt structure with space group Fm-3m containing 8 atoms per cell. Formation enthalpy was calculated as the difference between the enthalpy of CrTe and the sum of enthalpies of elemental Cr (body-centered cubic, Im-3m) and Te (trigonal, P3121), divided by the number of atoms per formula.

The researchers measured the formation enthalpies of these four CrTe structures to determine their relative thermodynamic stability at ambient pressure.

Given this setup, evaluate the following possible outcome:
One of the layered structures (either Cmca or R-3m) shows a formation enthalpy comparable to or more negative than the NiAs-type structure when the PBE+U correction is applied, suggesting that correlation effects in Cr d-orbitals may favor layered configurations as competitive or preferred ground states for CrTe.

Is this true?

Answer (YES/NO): NO